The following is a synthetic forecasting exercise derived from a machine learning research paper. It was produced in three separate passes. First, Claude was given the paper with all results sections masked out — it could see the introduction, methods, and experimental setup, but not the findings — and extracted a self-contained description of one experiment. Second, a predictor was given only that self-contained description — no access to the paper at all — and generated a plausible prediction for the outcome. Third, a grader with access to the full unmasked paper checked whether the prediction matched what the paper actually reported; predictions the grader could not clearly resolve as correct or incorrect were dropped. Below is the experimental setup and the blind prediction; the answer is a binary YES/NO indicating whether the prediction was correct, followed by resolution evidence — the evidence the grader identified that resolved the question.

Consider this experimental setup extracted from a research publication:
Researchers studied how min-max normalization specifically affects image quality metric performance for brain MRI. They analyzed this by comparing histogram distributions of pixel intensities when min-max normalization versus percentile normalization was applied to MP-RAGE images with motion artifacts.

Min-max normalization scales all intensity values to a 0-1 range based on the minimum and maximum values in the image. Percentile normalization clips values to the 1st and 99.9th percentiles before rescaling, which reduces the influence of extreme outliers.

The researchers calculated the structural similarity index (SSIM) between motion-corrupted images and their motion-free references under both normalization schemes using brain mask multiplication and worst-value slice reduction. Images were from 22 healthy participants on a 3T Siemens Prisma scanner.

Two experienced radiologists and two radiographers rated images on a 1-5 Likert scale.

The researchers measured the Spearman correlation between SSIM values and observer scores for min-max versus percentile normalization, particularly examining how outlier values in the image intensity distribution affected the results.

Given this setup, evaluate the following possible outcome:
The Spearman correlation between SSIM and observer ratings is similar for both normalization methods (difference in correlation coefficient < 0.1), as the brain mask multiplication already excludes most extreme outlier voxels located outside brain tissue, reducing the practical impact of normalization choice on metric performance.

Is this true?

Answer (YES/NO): NO